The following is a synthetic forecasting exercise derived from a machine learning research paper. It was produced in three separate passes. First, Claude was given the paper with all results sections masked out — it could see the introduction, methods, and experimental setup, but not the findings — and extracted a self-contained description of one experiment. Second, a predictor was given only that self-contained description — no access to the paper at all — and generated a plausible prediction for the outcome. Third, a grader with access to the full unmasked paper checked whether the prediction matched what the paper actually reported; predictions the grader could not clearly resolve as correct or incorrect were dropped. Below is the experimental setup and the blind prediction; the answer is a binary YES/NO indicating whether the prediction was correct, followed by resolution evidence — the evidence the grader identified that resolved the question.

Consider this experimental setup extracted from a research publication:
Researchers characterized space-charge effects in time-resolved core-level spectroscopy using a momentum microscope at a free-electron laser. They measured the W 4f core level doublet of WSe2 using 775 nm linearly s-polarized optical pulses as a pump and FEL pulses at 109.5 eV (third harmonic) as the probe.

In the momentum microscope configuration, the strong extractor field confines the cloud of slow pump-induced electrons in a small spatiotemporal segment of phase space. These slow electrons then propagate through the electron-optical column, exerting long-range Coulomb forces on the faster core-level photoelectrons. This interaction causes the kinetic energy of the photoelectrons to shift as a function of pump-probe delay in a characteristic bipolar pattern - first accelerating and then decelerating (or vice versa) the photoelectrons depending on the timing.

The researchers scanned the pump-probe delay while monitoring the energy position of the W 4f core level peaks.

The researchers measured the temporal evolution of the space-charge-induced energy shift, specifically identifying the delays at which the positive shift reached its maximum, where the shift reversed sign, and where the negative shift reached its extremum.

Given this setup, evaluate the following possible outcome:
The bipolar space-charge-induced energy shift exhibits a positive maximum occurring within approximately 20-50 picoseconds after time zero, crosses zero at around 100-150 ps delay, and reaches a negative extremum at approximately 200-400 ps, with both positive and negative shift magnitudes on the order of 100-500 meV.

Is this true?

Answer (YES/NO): NO